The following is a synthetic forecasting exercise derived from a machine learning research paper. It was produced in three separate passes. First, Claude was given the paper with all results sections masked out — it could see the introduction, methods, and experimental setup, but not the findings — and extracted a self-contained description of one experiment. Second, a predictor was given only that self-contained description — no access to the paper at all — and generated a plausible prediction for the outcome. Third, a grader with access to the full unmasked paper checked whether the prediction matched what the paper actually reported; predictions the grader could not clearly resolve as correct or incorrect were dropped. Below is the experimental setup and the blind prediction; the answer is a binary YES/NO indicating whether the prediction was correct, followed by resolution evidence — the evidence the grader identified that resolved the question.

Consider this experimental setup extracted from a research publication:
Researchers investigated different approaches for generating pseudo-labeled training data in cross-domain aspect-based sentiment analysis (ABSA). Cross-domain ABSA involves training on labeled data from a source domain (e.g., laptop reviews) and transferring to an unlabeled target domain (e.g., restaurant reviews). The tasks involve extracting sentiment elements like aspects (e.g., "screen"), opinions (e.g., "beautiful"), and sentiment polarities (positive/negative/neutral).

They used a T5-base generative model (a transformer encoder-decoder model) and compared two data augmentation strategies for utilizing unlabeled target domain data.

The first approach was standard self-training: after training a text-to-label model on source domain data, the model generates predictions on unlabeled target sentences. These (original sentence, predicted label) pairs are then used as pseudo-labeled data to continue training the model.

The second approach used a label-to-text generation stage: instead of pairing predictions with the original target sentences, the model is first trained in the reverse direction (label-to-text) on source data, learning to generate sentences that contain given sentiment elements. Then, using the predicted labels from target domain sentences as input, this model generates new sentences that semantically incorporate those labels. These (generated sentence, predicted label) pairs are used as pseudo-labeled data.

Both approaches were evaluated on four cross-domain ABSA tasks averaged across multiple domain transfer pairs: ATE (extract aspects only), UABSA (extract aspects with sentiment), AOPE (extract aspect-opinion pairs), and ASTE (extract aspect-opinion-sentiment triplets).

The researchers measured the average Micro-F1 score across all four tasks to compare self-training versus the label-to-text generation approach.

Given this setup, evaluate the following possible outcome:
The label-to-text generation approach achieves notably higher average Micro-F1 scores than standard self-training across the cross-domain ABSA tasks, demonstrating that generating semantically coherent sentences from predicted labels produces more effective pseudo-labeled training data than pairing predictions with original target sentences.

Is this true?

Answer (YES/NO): YES